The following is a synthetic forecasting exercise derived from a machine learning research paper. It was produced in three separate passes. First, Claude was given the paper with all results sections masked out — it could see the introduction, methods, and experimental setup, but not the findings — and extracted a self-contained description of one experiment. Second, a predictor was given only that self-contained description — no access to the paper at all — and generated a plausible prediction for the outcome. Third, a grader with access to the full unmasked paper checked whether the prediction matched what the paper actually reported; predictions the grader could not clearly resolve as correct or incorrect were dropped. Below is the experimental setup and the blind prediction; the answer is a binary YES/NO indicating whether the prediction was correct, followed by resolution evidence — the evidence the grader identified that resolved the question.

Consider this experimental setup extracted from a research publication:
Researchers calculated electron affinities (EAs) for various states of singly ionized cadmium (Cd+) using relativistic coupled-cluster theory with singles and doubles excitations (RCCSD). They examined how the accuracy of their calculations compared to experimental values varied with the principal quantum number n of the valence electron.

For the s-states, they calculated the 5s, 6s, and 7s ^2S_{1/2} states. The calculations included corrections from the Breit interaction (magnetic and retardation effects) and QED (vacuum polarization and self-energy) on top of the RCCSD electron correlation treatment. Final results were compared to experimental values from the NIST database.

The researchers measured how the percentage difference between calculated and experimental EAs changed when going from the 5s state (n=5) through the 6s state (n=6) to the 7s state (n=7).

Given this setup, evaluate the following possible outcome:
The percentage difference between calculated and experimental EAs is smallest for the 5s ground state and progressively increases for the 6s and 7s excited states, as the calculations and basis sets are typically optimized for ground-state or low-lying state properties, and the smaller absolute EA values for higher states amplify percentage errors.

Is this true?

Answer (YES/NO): NO